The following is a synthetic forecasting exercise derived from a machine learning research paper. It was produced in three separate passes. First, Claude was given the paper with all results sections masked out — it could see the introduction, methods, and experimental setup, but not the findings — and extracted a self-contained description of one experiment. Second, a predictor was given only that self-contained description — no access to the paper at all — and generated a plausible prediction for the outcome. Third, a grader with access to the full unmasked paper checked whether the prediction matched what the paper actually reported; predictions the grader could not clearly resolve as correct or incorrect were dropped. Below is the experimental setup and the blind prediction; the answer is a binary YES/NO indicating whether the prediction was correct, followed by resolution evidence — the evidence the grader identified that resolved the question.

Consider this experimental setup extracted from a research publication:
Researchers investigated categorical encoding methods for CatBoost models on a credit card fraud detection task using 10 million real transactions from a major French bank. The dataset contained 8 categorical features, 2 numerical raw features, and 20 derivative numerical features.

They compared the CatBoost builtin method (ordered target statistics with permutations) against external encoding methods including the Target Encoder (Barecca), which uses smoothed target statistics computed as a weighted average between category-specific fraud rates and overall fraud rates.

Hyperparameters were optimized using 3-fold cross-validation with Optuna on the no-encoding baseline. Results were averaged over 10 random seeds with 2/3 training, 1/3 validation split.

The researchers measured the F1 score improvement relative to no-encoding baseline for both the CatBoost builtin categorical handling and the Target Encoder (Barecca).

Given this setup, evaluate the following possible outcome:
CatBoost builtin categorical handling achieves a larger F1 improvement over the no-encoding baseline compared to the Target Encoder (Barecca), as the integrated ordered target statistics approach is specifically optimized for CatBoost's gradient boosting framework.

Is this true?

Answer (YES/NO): YES